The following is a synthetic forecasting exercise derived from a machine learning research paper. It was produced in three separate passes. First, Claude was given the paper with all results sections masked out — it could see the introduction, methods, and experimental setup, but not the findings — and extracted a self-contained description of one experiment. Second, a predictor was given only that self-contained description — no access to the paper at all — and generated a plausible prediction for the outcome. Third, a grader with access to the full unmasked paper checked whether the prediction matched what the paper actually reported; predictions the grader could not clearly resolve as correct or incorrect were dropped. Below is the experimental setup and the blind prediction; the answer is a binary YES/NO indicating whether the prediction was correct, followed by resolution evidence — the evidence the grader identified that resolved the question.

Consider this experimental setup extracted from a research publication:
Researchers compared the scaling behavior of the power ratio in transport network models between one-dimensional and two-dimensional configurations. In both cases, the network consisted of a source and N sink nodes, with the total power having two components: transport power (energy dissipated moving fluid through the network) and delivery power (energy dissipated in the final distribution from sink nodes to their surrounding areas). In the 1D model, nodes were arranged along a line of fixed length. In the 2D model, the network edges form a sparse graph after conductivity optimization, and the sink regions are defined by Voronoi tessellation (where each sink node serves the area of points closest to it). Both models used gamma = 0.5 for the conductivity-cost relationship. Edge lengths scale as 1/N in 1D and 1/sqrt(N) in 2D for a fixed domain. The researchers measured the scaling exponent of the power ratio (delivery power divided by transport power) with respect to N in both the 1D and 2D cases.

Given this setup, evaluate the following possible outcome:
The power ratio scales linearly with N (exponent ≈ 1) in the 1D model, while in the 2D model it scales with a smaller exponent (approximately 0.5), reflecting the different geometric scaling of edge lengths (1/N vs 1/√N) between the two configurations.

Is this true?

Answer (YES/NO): NO